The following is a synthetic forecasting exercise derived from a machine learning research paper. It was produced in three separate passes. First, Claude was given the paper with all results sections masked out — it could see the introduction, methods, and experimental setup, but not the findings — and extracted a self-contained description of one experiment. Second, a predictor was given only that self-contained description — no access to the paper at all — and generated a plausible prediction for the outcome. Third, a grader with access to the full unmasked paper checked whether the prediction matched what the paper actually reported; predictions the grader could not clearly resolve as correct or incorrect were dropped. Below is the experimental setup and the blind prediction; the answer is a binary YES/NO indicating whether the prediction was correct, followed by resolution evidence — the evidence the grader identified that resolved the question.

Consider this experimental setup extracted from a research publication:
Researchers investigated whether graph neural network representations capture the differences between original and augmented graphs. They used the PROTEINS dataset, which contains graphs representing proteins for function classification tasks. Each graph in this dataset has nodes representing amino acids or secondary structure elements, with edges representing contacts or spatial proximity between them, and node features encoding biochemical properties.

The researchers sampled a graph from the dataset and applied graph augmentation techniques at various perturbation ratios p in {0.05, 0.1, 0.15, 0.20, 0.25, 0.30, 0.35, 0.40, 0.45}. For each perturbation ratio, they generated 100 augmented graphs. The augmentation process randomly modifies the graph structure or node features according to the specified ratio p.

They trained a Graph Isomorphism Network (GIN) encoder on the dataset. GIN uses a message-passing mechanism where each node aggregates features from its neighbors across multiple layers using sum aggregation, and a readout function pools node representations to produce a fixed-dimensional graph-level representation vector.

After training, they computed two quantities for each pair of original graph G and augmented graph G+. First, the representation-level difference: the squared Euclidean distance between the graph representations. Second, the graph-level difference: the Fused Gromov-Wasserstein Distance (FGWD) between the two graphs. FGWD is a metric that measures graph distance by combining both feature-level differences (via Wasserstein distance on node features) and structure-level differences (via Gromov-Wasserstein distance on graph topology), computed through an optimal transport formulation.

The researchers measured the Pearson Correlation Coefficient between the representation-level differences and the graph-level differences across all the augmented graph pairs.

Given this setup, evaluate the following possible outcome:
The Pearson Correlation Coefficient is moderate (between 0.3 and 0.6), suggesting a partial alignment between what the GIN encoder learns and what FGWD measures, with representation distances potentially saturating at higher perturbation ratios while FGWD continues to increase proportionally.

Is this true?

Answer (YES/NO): NO